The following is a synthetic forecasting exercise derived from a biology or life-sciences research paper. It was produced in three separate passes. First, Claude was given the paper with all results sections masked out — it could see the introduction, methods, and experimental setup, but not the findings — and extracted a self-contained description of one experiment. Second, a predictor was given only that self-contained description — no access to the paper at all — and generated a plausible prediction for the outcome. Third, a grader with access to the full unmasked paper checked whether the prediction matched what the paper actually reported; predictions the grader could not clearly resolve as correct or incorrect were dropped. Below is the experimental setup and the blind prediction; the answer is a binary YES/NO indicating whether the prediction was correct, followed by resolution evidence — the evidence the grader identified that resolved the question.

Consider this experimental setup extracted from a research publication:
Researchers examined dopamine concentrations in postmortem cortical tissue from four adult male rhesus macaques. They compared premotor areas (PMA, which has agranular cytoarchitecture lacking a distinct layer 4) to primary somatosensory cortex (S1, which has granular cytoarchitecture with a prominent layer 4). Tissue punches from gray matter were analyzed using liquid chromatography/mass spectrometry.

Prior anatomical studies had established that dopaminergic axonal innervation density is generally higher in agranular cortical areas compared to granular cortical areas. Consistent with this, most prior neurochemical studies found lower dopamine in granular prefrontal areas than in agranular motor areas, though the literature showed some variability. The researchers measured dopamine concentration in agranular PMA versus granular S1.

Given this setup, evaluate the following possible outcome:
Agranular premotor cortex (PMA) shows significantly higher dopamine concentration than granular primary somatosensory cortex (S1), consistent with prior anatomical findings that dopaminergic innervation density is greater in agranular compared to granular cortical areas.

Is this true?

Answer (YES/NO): NO